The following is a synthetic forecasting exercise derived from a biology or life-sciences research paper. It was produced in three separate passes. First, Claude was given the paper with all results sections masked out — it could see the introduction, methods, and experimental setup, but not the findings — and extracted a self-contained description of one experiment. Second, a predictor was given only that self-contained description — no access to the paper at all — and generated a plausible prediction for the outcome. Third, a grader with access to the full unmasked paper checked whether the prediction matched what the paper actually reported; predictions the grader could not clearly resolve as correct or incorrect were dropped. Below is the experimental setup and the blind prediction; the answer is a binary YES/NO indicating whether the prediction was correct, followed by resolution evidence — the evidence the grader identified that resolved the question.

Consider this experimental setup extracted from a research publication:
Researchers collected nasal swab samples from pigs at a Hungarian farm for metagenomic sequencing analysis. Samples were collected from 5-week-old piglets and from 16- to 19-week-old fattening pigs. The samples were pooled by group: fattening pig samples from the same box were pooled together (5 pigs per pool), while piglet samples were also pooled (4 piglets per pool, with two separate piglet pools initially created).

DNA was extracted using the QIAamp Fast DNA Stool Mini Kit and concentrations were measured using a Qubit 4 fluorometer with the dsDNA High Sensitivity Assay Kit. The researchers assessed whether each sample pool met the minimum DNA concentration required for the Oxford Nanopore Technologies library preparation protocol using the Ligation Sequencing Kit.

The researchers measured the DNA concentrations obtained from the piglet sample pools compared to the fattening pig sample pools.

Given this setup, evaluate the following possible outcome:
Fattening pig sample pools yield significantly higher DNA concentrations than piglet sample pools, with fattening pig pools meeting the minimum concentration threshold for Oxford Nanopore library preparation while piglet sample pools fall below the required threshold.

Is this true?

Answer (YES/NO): YES